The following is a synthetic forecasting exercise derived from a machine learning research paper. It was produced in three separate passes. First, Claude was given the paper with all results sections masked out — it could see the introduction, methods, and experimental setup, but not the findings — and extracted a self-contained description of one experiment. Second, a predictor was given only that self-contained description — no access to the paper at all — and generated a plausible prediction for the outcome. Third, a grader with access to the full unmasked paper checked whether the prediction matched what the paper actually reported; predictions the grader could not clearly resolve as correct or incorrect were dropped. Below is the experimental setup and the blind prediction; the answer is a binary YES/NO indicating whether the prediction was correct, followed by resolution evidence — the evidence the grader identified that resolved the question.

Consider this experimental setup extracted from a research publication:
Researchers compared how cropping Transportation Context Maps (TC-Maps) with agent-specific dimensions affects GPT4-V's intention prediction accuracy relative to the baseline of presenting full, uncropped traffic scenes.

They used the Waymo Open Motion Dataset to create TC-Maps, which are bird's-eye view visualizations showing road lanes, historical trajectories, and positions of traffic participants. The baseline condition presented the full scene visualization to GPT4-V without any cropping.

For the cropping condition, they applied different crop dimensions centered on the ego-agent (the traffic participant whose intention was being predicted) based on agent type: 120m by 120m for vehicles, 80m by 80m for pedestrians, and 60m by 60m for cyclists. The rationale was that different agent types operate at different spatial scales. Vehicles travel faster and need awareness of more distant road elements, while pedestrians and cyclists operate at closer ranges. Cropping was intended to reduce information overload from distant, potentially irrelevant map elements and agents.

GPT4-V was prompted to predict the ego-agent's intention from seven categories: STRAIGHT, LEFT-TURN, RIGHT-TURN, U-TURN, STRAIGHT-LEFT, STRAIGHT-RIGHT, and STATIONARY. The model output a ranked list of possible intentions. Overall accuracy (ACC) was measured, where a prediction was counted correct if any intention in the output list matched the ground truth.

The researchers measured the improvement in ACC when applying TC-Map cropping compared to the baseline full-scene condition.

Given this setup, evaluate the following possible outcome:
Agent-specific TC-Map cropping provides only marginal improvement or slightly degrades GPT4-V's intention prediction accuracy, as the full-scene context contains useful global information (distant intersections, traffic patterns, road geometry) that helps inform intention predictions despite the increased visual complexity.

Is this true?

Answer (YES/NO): NO